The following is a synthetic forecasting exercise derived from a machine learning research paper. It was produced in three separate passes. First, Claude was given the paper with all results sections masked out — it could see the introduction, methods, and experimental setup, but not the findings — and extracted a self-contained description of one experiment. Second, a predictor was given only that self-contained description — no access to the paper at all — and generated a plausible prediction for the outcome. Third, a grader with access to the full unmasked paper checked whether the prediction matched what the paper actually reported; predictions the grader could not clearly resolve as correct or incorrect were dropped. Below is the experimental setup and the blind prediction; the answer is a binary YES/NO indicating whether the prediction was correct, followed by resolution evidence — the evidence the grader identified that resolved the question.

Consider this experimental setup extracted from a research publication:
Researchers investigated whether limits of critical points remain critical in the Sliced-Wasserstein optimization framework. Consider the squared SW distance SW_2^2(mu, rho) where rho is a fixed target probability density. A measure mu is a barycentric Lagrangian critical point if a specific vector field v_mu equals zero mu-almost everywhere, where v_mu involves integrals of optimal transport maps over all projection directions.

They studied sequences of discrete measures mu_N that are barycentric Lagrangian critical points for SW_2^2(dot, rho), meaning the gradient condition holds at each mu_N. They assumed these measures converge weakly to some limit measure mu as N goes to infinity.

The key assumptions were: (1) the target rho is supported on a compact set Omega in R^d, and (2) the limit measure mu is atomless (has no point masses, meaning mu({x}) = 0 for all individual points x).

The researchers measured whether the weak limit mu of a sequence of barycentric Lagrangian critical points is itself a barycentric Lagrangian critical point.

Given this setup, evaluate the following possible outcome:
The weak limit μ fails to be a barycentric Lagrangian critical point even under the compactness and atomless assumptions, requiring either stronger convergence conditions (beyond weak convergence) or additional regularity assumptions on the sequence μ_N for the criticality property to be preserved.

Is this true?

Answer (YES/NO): NO